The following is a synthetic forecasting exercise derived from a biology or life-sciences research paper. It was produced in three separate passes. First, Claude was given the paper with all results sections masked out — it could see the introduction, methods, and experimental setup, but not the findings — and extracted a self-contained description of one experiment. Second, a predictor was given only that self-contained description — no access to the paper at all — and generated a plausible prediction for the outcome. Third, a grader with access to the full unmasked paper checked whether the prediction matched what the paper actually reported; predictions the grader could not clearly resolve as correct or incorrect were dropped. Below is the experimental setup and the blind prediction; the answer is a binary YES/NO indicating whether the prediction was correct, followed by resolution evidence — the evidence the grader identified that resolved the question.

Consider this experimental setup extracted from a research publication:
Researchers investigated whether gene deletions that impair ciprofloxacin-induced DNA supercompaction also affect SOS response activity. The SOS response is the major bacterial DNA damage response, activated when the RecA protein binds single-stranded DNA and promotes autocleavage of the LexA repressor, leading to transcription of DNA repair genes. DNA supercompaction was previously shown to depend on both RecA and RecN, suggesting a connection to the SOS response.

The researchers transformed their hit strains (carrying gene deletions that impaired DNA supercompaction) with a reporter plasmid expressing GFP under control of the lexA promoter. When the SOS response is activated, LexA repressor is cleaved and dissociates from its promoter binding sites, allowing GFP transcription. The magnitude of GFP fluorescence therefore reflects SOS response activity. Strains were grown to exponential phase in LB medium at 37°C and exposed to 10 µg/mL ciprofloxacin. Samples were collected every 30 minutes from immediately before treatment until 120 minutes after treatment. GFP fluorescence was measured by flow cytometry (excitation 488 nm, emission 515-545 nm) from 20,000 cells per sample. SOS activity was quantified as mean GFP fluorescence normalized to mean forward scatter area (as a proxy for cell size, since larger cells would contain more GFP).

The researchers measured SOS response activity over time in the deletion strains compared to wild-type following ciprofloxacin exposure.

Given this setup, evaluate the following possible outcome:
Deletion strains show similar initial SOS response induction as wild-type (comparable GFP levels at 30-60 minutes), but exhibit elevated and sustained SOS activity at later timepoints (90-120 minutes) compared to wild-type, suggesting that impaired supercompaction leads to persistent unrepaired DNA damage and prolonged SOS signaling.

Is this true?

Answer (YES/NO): NO